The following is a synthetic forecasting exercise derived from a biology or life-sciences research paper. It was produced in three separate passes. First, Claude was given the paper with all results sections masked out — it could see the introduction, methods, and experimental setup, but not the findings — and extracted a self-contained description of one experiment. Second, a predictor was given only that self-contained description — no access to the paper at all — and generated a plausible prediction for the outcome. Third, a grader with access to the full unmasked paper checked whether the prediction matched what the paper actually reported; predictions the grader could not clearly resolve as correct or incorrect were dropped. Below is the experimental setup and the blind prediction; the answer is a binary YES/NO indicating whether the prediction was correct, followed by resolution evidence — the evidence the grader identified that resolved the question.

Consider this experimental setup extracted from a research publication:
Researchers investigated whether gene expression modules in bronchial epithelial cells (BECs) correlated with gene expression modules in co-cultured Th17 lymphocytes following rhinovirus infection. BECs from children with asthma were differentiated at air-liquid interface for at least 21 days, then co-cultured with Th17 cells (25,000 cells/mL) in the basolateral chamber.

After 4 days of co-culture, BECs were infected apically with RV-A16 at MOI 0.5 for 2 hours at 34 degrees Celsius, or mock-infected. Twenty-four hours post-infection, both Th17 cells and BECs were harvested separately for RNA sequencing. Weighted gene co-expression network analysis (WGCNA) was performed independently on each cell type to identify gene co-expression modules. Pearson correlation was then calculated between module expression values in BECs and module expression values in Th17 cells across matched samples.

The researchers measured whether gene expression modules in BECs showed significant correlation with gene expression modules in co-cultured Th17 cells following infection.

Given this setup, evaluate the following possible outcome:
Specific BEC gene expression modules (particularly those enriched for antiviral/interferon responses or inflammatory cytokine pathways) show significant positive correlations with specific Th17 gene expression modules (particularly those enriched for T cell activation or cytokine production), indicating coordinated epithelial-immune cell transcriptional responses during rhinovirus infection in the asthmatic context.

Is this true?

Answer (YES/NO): NO